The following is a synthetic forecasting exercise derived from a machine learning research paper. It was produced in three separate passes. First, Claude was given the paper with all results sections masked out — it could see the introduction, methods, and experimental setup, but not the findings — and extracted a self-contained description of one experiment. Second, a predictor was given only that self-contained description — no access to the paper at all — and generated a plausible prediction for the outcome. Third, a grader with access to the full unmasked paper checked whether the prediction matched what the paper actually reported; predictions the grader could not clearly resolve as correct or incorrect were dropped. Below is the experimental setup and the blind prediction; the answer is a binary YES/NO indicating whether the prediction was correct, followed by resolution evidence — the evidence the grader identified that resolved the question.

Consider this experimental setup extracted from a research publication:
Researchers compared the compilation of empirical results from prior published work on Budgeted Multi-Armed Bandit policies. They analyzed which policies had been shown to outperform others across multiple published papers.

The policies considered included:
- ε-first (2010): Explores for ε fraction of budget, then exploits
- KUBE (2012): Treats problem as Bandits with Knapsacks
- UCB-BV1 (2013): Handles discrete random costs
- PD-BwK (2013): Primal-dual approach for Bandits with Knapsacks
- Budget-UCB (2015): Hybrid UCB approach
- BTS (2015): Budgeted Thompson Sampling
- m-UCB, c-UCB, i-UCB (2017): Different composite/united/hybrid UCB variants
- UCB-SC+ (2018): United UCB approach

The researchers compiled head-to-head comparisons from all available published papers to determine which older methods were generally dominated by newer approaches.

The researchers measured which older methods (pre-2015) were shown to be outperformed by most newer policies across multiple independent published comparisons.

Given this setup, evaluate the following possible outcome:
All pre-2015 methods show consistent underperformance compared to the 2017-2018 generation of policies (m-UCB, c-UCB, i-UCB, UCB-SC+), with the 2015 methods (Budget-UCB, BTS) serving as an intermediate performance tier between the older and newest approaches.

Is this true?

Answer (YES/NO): NO